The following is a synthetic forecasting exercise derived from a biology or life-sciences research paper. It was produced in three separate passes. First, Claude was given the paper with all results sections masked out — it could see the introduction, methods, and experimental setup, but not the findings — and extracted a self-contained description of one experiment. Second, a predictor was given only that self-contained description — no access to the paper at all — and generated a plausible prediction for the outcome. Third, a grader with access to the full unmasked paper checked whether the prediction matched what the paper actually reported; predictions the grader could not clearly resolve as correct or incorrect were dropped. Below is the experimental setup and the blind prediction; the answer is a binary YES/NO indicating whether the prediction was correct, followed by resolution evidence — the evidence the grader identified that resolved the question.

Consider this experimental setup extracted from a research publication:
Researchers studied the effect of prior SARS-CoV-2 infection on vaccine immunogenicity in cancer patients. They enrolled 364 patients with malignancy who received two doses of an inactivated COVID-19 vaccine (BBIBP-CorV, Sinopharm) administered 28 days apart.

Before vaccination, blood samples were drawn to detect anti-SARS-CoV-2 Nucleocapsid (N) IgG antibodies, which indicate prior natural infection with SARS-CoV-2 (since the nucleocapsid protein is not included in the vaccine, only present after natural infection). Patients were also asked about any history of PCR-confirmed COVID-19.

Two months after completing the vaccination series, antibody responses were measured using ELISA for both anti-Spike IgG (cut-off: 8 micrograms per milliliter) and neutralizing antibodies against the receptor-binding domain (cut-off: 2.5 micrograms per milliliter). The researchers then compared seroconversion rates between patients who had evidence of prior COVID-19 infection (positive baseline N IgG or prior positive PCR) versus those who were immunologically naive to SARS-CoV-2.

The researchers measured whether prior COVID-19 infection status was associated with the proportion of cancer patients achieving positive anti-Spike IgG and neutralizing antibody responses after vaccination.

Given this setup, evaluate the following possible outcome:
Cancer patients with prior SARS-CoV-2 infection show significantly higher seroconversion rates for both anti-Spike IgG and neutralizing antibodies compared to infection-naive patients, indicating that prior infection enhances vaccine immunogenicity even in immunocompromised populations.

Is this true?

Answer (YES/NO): NO